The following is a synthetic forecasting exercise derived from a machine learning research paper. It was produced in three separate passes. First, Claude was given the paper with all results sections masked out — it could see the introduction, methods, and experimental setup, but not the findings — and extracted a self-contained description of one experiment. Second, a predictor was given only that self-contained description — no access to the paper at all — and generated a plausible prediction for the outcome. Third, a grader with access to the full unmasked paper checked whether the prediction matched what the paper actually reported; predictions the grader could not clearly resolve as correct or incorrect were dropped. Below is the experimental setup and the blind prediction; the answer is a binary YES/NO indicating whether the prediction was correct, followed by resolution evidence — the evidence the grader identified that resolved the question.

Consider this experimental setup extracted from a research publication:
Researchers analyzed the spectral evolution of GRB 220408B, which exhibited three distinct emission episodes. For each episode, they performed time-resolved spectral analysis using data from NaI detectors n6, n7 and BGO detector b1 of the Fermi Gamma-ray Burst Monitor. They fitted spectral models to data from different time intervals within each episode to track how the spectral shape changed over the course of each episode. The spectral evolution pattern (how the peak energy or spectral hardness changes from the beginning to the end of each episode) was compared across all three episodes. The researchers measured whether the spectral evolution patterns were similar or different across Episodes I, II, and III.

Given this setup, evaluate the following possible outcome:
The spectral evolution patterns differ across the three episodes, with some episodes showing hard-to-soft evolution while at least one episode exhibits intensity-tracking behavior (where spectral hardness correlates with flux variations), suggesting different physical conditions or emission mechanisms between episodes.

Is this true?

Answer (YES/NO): NO